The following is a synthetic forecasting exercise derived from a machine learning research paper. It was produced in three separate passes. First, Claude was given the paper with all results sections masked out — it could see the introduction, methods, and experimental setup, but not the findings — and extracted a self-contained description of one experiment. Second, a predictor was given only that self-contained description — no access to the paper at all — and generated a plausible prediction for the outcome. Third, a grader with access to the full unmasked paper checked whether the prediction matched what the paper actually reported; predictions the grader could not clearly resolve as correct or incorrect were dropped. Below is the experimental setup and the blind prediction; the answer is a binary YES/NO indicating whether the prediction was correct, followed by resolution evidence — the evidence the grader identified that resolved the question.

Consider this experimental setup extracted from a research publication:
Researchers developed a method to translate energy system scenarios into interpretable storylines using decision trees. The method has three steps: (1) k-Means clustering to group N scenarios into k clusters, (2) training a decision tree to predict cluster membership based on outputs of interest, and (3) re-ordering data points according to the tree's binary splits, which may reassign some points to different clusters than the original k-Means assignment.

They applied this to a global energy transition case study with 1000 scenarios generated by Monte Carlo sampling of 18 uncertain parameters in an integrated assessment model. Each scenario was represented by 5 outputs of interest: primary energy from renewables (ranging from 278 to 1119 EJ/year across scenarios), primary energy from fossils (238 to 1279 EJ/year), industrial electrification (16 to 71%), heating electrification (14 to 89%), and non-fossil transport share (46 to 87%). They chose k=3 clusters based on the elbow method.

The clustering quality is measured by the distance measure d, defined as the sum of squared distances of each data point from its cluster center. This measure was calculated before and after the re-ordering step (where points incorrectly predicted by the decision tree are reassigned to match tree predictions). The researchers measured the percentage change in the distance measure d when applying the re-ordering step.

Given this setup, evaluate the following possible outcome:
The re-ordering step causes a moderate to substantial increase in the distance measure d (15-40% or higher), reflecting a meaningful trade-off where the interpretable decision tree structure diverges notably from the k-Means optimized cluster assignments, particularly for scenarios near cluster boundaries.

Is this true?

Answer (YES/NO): NO